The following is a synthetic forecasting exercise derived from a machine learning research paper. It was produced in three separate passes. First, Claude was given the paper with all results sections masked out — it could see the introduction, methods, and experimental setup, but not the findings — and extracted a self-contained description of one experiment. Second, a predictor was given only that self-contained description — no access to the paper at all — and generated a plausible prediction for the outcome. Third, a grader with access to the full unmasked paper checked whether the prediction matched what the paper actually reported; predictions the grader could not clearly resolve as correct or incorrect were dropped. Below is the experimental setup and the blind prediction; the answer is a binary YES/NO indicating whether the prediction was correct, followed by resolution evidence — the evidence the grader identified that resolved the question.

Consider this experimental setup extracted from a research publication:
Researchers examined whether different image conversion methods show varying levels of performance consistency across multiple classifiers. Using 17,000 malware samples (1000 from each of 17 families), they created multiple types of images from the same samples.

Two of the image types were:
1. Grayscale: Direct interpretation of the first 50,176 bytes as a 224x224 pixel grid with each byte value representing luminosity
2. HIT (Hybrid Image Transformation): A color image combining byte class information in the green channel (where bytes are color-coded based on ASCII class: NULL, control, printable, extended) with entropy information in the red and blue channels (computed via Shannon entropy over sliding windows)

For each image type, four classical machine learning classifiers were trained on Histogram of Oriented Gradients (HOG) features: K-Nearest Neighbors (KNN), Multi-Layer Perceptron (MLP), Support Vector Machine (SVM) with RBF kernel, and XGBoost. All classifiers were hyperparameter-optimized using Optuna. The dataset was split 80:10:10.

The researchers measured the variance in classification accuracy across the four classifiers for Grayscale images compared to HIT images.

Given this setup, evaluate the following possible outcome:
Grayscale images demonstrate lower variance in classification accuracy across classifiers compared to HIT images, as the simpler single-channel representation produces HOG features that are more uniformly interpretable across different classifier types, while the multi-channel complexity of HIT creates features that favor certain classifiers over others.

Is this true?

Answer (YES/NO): YES